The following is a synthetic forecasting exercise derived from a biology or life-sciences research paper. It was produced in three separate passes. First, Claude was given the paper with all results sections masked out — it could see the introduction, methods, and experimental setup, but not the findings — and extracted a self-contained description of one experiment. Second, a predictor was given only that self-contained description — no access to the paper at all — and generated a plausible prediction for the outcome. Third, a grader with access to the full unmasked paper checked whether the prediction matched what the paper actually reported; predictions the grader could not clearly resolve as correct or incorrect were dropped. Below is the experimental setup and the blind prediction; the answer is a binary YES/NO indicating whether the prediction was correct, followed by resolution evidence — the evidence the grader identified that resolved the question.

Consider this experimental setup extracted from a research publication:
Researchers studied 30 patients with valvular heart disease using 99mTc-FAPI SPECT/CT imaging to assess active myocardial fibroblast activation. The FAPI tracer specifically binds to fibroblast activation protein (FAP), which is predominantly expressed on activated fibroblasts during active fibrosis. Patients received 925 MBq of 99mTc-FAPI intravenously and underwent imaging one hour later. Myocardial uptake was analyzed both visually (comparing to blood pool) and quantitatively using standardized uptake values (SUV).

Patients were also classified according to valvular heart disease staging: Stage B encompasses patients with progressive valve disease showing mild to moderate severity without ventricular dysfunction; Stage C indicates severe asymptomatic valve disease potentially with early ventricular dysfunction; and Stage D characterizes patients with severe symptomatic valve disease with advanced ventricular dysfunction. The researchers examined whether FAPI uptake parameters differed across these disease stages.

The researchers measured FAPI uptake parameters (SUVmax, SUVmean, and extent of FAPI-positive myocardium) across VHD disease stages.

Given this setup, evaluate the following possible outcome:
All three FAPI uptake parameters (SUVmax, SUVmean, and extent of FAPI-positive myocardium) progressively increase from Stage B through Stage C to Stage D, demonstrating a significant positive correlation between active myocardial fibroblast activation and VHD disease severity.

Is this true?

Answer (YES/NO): YES